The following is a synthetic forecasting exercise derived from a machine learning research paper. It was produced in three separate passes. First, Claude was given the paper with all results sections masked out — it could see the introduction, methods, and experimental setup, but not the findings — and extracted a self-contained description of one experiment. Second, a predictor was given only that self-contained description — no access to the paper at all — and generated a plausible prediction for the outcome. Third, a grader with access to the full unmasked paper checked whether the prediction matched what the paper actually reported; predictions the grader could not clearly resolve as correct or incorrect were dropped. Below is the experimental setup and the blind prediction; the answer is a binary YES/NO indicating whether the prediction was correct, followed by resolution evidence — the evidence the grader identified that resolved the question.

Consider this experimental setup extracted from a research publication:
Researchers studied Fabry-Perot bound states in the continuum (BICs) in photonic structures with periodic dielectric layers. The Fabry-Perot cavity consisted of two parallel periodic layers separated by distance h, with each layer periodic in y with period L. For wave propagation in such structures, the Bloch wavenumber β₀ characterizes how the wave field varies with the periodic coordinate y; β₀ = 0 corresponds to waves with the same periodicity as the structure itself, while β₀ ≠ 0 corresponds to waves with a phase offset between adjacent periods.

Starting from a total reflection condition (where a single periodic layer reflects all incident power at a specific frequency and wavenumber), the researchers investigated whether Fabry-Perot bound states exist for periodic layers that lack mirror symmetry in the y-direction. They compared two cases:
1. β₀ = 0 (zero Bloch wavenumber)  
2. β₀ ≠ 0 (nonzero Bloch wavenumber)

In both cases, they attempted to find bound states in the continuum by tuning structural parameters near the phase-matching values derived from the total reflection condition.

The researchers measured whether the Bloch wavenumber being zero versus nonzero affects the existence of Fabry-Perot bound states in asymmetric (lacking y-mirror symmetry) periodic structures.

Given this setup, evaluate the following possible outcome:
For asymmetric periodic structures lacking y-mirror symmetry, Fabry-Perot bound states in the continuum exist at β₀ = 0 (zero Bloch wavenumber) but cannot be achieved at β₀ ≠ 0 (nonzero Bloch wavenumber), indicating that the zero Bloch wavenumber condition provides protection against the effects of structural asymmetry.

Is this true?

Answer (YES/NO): YES